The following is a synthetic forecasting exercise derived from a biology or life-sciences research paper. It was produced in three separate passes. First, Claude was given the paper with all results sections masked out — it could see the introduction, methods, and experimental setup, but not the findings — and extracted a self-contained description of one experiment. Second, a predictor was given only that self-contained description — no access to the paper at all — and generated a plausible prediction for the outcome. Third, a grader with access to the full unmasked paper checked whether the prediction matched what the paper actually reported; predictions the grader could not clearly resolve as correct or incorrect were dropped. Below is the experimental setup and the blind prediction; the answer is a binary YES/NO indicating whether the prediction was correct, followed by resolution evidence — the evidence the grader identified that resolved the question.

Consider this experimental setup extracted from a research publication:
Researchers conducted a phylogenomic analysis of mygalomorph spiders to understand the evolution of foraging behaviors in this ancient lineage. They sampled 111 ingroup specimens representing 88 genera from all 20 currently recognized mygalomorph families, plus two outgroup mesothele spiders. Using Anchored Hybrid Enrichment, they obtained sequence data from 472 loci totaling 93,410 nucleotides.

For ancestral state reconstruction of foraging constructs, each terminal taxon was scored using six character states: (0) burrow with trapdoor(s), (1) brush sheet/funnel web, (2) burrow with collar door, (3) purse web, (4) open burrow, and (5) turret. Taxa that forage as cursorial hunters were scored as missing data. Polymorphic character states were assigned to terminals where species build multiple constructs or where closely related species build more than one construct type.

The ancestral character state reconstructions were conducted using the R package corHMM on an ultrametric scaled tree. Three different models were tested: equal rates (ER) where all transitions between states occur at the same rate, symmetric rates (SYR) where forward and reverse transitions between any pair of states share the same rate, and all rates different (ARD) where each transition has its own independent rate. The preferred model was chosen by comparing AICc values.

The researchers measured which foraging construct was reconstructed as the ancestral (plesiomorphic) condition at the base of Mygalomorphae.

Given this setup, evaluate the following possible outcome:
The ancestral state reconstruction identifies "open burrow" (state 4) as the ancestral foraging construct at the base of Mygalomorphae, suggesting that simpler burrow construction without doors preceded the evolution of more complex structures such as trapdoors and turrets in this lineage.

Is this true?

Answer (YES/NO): NO